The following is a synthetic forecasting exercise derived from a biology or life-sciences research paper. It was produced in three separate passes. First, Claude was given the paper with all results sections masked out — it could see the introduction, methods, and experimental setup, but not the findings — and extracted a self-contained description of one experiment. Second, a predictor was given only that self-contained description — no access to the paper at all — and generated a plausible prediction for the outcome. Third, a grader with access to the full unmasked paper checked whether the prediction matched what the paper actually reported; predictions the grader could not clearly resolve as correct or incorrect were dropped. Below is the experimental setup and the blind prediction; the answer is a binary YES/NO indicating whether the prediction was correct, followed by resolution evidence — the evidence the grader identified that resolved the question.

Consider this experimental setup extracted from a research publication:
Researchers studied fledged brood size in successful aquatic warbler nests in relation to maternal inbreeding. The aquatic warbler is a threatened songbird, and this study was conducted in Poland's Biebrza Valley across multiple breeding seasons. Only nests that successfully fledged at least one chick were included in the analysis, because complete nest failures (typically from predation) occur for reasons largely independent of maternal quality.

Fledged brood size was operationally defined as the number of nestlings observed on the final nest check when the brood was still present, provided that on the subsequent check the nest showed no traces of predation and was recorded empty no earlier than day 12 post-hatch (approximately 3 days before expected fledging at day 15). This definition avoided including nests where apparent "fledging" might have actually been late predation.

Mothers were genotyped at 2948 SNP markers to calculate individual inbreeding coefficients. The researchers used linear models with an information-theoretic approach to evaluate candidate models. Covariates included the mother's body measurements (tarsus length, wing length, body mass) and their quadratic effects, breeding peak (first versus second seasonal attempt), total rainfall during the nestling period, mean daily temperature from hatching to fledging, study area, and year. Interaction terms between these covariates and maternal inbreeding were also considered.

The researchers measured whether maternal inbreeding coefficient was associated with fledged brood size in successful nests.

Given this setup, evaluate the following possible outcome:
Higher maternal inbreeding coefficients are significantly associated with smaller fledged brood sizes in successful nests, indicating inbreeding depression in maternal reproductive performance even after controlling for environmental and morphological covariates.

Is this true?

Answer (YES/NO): NO